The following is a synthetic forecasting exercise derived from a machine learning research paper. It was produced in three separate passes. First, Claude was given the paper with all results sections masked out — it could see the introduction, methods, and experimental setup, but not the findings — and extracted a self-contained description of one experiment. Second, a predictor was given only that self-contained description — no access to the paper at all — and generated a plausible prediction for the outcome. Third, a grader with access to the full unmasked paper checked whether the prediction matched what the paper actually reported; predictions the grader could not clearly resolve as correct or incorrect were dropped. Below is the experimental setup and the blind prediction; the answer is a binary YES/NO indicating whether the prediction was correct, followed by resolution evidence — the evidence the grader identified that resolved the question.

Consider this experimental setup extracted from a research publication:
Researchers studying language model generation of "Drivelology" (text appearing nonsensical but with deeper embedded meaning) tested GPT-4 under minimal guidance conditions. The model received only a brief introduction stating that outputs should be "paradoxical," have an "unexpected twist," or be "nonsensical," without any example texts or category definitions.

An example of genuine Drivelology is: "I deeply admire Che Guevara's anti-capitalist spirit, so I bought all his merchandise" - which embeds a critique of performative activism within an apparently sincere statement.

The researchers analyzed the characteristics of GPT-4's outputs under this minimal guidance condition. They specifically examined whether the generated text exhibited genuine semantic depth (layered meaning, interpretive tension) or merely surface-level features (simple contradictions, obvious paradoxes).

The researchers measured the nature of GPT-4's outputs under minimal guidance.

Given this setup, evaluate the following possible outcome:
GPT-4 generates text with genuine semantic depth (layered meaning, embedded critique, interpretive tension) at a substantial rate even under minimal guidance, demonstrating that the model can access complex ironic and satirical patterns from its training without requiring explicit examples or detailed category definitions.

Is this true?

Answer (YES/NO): NO